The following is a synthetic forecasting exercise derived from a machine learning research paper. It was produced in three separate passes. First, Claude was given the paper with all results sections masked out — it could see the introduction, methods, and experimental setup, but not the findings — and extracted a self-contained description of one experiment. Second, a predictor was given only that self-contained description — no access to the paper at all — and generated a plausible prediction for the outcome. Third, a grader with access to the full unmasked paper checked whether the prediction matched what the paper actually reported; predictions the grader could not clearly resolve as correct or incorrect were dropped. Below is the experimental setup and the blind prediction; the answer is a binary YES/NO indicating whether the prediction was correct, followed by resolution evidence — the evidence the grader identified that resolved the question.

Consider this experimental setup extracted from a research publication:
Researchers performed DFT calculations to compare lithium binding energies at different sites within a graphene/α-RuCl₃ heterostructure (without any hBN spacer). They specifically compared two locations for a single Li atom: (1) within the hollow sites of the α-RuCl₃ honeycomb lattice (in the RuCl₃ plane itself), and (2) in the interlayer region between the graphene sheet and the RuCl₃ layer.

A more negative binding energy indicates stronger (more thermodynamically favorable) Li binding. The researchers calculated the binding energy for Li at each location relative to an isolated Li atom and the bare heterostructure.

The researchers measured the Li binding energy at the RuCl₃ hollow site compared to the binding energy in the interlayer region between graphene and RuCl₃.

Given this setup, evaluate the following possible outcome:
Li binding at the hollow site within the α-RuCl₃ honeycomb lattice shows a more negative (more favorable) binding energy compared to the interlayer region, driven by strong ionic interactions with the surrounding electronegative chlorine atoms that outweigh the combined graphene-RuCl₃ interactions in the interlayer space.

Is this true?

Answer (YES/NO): YES